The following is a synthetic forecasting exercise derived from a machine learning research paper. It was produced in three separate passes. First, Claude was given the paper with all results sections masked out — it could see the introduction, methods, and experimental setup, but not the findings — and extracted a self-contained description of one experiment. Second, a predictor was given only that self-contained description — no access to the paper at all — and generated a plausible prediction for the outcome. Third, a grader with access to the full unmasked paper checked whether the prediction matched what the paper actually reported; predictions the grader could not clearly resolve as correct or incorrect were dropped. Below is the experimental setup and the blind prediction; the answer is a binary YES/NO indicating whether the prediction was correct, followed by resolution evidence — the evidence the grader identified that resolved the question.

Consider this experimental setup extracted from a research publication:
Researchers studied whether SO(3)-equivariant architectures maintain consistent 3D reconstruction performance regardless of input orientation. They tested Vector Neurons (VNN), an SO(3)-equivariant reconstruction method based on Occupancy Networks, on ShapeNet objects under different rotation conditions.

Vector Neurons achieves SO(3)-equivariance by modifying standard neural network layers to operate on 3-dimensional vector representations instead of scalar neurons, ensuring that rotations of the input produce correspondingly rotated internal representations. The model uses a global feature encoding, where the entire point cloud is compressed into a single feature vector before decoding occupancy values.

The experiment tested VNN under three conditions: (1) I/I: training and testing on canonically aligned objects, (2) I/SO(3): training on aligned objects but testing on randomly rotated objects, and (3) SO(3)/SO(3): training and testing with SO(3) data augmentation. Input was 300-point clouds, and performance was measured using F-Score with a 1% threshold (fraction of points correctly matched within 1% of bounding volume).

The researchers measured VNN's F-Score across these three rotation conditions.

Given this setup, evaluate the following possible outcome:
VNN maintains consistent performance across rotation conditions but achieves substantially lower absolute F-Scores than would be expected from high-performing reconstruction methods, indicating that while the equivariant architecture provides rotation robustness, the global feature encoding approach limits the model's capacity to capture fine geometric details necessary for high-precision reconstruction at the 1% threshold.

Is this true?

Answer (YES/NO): YES